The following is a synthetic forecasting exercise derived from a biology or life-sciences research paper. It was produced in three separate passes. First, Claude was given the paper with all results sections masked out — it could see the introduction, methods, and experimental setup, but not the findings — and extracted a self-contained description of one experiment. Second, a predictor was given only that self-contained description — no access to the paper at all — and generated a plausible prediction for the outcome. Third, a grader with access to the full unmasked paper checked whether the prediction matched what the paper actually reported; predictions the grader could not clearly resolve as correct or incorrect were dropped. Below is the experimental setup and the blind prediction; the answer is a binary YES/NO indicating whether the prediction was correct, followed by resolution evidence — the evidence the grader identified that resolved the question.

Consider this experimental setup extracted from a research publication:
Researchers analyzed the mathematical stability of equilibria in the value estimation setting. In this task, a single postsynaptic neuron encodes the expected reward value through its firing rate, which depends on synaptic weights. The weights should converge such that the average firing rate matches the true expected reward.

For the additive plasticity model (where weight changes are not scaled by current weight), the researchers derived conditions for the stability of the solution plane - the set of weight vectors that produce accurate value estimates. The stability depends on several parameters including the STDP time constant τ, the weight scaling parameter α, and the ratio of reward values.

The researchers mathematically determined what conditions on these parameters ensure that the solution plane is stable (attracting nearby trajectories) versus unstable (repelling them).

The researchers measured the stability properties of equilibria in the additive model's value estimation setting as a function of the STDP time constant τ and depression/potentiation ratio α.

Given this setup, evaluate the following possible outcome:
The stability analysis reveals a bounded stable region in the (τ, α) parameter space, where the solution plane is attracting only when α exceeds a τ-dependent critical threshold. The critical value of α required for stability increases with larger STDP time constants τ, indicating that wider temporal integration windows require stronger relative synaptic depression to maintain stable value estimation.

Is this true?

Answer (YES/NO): NO